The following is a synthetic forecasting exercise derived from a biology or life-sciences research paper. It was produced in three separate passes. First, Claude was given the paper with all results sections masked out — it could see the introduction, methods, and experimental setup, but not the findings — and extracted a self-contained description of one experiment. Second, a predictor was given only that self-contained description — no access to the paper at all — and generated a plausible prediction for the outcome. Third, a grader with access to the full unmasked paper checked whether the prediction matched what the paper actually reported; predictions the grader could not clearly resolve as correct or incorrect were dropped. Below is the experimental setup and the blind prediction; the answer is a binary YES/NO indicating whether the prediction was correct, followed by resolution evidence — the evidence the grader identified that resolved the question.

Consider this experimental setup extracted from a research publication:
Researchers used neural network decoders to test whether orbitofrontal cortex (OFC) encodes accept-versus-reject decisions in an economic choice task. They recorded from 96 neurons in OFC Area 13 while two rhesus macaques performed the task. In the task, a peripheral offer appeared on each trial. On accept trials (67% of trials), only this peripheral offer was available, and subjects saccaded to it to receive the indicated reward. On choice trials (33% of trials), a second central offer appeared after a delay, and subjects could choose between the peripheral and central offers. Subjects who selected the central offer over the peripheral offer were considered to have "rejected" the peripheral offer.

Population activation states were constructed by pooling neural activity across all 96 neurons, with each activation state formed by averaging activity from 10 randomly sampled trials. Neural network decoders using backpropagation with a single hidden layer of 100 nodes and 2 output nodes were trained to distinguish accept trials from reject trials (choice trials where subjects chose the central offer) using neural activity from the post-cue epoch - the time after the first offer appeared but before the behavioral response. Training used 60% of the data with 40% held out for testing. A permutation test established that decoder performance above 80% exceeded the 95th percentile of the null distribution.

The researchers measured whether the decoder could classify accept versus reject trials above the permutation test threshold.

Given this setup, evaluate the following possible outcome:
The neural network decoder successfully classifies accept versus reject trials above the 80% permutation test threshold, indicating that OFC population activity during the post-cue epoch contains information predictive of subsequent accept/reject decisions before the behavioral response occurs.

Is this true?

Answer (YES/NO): YES